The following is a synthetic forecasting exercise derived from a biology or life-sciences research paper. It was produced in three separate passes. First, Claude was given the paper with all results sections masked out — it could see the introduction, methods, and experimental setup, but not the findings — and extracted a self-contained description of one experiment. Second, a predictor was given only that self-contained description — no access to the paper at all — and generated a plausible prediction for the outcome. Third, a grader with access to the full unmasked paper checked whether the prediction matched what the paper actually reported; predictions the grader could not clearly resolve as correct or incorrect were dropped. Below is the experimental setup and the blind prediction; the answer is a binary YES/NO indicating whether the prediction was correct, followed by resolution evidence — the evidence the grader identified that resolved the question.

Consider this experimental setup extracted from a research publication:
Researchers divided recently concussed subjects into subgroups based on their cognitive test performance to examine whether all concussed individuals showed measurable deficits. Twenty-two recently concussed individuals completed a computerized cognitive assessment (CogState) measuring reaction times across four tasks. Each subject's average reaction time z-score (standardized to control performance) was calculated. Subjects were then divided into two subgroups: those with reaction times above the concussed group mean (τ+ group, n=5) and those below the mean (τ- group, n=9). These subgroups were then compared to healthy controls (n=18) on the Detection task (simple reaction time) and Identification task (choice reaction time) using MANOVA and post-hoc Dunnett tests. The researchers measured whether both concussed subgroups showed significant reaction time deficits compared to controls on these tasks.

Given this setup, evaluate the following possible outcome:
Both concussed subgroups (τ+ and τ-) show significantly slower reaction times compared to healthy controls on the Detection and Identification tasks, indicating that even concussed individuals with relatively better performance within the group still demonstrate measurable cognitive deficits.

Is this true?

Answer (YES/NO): NO